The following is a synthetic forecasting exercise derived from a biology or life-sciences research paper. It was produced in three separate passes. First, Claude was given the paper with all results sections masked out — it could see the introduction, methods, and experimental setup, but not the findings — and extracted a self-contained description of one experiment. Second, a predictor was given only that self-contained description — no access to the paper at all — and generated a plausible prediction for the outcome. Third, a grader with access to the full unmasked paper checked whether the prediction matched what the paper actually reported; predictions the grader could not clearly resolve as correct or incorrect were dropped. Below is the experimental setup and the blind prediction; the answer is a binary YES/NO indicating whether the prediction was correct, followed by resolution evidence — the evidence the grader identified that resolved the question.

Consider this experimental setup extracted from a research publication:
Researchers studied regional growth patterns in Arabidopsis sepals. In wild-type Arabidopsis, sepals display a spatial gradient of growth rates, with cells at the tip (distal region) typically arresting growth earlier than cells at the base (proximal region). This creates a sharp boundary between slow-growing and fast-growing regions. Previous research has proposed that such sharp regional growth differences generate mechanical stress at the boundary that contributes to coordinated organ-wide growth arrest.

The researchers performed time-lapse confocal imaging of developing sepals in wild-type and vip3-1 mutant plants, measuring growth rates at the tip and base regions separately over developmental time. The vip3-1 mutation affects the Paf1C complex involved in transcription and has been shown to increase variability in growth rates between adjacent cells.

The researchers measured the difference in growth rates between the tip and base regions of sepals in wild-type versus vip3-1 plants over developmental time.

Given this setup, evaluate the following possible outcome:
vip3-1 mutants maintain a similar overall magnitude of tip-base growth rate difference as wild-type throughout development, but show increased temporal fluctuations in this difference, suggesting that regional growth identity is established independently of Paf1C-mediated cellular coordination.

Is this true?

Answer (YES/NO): NO